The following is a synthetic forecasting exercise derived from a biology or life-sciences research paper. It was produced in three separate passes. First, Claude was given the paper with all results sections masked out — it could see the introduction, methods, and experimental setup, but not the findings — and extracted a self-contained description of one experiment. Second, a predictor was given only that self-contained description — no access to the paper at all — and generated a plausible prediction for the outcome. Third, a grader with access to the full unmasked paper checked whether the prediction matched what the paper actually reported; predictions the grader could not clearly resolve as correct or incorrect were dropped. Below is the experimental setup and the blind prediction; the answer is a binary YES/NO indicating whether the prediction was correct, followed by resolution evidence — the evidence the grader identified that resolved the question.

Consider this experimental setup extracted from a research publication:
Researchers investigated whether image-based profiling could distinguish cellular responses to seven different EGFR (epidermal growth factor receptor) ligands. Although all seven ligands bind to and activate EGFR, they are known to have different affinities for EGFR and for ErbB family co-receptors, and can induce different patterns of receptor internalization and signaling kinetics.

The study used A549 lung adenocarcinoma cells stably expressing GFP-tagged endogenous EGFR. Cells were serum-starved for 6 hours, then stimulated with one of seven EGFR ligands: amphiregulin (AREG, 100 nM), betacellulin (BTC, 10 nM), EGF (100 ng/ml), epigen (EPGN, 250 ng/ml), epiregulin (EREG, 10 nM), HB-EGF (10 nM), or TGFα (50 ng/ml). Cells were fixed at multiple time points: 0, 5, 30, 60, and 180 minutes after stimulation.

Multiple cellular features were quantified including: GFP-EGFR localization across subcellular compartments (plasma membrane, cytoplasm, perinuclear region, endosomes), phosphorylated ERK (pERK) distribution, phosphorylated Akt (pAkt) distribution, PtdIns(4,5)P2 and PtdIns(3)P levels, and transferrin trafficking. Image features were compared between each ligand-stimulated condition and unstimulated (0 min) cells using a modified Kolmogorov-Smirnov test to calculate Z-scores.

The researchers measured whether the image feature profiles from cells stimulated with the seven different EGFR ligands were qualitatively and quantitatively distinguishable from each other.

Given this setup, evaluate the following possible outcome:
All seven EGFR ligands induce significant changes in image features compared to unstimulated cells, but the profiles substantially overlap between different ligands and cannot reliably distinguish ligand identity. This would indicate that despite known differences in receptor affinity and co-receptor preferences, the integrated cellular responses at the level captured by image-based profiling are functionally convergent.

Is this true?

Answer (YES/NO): NO